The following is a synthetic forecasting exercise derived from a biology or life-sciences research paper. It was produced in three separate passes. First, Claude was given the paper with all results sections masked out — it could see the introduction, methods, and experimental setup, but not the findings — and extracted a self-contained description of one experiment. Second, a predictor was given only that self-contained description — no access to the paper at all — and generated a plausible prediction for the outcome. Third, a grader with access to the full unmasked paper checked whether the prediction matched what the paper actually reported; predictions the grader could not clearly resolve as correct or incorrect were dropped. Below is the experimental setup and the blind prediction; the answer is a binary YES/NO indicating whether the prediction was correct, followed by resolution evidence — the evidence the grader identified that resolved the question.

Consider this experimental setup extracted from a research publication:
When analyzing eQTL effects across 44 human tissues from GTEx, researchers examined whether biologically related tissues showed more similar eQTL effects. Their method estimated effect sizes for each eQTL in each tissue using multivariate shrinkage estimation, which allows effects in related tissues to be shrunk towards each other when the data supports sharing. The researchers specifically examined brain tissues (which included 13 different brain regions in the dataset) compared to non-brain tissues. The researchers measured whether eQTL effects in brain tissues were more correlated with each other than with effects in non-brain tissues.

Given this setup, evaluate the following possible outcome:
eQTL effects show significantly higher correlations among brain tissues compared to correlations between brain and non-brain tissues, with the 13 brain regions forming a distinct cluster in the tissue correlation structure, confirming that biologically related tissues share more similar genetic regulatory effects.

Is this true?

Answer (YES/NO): YES